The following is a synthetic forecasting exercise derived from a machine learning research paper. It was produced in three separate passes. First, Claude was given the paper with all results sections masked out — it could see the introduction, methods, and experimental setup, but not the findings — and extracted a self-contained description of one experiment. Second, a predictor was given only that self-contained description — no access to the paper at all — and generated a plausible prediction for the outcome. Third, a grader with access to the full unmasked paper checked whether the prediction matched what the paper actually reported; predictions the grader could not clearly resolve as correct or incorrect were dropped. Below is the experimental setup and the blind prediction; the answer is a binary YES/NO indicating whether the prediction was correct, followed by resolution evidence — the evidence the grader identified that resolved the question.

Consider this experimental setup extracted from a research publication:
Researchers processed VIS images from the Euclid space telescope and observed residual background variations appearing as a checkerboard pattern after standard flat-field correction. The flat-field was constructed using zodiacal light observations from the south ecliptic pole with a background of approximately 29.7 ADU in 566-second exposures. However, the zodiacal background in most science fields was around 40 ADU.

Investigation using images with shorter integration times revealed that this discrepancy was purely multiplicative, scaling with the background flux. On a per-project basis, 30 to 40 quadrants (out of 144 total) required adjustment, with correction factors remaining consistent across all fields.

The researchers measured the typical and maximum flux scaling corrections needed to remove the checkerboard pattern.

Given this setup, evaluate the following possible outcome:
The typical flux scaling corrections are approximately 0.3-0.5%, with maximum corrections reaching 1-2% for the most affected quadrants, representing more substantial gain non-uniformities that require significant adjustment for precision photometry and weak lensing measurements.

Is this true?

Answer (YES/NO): NO